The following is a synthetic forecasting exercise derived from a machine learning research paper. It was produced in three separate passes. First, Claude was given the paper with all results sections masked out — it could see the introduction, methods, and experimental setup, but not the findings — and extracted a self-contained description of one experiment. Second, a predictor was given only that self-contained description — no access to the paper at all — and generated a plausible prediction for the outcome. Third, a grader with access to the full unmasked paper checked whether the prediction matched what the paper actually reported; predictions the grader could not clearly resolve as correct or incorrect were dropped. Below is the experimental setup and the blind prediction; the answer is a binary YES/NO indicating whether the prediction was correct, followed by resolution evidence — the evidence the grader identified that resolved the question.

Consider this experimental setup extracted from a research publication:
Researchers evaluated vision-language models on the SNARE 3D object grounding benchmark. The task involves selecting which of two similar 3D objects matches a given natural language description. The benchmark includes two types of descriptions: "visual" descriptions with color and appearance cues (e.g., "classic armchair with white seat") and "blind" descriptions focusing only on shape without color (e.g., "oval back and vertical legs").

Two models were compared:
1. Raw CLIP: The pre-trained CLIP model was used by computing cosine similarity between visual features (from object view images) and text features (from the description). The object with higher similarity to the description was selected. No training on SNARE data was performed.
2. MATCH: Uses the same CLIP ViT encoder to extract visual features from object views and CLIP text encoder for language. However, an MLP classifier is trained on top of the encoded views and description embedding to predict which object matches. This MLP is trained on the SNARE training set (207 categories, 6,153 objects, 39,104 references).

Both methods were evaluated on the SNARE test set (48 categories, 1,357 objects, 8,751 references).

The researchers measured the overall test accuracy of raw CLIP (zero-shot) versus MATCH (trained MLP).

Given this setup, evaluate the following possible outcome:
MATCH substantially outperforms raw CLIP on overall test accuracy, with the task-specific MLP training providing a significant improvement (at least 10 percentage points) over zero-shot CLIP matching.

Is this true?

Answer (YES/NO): NO